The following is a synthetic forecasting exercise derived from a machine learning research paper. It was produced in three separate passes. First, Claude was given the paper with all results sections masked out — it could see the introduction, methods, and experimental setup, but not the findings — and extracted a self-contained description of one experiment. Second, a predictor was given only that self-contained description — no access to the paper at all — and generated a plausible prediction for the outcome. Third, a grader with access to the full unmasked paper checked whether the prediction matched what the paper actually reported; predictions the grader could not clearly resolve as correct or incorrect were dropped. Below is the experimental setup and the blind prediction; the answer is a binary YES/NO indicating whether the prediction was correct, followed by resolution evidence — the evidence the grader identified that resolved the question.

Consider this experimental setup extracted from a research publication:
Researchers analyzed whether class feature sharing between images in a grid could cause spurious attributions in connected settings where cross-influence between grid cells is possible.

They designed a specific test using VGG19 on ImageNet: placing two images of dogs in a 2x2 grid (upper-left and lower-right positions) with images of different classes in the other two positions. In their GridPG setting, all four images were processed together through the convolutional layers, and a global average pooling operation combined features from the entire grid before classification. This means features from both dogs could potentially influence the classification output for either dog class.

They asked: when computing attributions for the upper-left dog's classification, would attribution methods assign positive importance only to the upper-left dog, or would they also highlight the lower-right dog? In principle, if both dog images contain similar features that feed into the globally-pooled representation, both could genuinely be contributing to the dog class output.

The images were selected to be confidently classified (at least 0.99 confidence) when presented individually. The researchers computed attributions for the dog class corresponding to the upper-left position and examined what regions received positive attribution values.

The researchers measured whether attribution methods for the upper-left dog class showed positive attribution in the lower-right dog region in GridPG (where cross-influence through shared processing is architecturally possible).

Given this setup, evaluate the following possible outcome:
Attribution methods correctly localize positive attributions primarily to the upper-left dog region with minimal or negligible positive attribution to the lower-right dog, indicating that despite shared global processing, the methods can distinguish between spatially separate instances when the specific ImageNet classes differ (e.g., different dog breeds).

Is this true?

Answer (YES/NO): NO